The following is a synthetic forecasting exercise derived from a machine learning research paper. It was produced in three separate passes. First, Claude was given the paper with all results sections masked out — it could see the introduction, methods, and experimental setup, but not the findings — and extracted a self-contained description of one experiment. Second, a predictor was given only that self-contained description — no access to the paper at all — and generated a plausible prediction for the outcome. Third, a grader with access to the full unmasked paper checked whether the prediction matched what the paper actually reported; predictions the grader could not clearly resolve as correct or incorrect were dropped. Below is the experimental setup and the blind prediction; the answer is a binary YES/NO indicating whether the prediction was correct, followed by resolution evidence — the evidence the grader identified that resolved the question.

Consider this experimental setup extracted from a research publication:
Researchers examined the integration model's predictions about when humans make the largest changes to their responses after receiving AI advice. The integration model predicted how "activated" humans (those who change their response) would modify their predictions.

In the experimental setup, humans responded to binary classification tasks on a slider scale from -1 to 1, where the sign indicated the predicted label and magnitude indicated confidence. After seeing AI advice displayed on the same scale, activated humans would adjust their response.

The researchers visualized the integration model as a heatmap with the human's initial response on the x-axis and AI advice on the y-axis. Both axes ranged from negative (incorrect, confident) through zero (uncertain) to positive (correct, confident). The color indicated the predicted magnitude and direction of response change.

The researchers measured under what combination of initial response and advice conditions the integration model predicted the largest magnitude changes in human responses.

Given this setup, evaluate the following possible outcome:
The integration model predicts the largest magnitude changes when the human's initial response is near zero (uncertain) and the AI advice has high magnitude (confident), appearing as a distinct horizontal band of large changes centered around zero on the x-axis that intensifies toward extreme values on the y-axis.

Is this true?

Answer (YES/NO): NO